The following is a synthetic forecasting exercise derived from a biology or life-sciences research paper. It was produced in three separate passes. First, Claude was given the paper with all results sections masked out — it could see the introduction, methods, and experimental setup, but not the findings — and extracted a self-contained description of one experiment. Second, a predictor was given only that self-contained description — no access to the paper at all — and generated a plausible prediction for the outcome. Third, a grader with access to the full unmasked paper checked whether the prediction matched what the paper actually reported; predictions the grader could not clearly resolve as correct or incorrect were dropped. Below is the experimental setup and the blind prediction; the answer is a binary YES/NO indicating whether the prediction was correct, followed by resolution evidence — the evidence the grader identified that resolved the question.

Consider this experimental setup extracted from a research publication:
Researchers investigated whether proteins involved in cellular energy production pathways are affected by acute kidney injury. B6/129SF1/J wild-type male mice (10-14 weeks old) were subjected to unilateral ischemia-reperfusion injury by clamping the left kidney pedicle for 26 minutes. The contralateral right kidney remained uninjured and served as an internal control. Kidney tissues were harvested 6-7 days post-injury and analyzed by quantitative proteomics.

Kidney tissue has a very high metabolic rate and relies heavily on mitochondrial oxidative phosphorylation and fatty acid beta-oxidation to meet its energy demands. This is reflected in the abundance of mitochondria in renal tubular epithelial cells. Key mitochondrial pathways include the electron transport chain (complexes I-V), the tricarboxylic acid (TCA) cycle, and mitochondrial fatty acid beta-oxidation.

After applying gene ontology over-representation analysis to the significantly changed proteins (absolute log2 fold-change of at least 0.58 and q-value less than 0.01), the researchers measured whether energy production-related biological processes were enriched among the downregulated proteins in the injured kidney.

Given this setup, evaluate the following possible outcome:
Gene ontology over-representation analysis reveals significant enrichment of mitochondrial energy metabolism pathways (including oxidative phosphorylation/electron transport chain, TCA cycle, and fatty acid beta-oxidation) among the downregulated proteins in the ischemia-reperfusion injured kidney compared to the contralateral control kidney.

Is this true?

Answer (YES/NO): YES